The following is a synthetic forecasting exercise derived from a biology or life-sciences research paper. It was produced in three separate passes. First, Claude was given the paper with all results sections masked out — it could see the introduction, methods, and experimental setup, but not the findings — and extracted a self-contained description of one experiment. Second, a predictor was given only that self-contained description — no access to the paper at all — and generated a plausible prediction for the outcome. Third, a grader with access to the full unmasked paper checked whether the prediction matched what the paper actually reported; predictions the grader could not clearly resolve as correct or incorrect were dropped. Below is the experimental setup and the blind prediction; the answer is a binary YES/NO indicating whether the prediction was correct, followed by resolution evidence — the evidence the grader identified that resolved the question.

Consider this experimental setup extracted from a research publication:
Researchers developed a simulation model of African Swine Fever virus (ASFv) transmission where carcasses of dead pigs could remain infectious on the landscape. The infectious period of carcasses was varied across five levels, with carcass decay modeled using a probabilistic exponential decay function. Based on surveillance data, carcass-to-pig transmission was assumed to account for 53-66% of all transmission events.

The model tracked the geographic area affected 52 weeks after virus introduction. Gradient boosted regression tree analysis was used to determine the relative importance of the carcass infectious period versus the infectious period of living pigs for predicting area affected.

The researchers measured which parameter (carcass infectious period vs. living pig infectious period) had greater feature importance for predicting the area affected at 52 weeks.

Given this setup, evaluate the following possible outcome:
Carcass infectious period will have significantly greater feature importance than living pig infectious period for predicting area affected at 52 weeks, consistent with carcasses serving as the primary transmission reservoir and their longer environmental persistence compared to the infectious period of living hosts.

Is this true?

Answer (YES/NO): NO